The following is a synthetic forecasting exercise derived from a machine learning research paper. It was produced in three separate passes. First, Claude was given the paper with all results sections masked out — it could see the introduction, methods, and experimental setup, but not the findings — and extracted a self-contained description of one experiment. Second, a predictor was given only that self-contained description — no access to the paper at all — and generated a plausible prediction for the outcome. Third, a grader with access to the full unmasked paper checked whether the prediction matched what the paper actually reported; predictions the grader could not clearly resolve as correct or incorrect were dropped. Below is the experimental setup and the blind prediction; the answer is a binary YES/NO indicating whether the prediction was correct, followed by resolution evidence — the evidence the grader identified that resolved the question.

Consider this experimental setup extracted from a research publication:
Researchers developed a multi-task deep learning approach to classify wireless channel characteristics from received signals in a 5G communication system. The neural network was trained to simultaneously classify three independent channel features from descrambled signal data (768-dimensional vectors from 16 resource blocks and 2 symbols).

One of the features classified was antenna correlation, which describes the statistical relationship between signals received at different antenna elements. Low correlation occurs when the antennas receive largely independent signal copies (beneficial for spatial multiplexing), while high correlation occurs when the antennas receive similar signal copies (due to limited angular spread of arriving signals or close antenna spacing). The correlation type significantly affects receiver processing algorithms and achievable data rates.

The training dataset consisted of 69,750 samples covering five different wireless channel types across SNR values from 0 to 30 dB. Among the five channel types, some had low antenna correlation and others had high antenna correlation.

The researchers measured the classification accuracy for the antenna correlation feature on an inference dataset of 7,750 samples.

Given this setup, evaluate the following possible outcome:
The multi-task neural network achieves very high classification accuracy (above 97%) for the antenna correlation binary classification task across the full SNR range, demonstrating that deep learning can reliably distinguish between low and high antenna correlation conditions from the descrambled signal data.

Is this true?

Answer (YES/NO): NO